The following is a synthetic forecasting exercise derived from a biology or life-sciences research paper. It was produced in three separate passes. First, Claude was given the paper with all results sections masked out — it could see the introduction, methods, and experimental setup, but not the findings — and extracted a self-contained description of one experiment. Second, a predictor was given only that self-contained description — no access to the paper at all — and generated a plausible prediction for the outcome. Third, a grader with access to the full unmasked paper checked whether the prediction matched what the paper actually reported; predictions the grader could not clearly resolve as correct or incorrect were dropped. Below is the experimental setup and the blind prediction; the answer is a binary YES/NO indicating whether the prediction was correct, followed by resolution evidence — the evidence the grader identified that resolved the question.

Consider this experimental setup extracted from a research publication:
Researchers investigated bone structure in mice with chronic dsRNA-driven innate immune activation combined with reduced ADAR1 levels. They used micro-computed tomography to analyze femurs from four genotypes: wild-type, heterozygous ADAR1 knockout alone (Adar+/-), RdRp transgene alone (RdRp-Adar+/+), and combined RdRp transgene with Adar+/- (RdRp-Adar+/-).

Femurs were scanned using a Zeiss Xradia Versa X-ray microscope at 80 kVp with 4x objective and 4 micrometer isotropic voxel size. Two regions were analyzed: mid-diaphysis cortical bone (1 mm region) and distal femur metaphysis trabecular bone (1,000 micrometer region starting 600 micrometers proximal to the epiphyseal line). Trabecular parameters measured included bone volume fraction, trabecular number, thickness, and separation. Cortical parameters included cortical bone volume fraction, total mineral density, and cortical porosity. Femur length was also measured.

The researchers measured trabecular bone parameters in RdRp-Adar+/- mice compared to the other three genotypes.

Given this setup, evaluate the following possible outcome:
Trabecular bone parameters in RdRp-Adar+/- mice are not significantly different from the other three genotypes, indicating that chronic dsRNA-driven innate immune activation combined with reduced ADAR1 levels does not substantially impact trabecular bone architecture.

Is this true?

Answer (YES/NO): YES